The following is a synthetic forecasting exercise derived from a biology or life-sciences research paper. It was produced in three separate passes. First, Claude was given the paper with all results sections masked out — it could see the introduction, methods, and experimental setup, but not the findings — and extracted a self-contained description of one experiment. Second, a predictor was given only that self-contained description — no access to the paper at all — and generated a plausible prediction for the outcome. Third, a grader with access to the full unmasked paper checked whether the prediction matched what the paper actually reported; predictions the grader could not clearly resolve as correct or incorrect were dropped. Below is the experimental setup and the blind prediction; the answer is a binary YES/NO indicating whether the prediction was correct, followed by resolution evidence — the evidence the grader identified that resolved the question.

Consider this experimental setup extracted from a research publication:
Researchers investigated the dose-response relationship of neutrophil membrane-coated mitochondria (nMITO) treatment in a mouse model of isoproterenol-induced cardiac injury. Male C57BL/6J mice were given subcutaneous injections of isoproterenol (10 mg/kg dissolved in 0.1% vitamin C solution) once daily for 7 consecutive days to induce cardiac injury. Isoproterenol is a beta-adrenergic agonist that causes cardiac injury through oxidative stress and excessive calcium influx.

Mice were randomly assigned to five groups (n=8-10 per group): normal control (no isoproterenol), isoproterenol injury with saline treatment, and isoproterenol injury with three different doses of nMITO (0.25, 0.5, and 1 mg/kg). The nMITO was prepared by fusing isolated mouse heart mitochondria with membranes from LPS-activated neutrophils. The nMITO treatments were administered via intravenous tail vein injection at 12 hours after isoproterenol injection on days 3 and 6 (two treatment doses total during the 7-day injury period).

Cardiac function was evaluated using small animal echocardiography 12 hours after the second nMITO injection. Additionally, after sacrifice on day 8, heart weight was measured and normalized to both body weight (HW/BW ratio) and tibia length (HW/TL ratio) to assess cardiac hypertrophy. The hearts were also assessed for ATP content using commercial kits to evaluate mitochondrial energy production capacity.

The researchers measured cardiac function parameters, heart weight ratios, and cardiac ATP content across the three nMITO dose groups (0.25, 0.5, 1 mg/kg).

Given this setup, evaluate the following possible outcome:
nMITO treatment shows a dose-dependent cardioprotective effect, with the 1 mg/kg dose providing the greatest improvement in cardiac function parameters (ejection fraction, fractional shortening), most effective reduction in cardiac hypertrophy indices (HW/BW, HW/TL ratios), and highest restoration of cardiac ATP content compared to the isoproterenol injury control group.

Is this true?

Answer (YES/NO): NO